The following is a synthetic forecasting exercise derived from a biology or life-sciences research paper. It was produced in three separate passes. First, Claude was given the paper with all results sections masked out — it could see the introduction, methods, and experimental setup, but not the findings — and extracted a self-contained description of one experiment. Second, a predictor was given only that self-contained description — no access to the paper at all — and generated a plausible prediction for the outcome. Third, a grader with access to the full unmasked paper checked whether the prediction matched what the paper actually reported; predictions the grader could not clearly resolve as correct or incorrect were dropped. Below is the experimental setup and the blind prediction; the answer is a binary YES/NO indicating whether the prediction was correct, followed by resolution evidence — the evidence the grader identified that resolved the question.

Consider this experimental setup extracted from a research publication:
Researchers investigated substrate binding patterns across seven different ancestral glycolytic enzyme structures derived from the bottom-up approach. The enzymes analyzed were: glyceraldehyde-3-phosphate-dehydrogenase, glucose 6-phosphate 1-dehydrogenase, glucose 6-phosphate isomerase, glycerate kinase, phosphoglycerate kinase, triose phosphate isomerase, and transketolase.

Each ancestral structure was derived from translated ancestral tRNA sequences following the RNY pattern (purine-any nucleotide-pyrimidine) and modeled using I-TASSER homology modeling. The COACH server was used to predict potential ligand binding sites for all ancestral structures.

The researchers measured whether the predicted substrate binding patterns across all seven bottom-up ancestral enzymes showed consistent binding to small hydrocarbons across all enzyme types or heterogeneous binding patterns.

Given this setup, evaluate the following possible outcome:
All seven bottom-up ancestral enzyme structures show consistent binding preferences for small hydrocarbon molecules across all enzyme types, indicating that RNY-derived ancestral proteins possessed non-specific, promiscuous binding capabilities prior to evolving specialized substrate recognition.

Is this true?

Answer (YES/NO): YES